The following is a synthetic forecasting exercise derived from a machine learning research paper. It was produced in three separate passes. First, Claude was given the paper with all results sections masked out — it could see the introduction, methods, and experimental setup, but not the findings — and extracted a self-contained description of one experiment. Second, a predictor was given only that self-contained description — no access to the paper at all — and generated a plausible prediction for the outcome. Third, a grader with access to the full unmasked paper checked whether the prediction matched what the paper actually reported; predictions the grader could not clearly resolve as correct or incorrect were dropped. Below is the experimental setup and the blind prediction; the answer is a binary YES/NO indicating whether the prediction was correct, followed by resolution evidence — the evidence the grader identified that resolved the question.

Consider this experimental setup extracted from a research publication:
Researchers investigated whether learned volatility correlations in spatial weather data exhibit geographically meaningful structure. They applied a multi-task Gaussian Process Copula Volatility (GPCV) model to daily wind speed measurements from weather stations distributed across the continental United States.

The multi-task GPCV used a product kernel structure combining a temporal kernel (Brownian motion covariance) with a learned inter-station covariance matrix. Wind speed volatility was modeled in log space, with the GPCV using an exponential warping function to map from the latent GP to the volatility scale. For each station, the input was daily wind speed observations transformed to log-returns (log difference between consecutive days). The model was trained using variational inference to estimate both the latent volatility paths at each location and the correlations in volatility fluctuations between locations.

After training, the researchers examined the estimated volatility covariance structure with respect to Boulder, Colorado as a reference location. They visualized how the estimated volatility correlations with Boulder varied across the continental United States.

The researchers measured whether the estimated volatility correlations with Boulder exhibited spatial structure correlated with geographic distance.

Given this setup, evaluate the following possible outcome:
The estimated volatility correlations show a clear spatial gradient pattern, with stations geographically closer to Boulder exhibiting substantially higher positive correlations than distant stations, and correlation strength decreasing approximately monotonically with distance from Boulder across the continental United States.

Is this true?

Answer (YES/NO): YES